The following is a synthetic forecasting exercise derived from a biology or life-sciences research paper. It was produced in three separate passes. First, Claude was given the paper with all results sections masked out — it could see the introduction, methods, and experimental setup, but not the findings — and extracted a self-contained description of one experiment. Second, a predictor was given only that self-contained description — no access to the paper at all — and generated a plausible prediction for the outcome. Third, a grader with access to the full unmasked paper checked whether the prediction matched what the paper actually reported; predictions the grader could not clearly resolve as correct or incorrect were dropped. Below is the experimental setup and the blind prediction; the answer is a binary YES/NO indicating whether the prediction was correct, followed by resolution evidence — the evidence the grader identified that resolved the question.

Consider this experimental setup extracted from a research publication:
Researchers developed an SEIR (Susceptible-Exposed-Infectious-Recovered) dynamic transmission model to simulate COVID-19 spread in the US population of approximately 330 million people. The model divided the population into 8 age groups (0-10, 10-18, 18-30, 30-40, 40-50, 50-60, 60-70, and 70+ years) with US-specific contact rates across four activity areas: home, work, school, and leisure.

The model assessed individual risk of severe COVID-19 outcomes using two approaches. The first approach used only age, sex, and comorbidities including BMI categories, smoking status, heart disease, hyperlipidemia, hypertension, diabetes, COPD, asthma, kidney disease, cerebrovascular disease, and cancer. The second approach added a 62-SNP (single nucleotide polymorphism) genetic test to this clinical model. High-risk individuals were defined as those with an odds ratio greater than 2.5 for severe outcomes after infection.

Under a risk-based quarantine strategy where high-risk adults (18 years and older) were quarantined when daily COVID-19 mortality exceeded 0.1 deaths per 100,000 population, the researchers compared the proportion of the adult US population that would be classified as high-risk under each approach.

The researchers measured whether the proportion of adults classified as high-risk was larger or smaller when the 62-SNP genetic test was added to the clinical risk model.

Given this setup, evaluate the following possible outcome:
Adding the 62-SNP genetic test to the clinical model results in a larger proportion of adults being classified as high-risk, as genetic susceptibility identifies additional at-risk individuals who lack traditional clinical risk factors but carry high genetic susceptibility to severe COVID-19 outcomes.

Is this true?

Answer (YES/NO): YES